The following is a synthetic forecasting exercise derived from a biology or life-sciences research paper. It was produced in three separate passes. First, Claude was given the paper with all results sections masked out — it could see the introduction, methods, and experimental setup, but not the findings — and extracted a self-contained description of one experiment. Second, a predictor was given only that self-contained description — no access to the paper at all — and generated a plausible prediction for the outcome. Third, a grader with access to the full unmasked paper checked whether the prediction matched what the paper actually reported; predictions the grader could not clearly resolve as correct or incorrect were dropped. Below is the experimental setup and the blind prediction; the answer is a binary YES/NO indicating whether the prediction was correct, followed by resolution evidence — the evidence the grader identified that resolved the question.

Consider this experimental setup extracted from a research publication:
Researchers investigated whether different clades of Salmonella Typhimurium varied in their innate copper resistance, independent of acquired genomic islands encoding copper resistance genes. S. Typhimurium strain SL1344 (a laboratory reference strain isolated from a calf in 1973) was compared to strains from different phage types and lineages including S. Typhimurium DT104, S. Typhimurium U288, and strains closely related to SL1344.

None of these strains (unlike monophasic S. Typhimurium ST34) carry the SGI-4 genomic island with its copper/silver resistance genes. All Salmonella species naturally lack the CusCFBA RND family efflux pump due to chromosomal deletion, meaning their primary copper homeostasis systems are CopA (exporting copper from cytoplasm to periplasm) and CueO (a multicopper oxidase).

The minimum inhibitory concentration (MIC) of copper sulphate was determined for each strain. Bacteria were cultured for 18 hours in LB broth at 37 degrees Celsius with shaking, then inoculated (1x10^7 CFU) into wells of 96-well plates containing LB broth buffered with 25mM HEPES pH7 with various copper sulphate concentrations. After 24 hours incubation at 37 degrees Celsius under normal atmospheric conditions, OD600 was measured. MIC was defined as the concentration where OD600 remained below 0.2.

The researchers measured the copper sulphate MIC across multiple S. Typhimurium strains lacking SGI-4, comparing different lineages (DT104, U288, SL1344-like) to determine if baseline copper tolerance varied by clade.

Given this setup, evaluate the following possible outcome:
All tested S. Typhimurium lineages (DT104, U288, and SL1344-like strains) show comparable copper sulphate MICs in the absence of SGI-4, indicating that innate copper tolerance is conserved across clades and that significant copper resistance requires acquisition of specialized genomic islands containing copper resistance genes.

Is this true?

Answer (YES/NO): YES